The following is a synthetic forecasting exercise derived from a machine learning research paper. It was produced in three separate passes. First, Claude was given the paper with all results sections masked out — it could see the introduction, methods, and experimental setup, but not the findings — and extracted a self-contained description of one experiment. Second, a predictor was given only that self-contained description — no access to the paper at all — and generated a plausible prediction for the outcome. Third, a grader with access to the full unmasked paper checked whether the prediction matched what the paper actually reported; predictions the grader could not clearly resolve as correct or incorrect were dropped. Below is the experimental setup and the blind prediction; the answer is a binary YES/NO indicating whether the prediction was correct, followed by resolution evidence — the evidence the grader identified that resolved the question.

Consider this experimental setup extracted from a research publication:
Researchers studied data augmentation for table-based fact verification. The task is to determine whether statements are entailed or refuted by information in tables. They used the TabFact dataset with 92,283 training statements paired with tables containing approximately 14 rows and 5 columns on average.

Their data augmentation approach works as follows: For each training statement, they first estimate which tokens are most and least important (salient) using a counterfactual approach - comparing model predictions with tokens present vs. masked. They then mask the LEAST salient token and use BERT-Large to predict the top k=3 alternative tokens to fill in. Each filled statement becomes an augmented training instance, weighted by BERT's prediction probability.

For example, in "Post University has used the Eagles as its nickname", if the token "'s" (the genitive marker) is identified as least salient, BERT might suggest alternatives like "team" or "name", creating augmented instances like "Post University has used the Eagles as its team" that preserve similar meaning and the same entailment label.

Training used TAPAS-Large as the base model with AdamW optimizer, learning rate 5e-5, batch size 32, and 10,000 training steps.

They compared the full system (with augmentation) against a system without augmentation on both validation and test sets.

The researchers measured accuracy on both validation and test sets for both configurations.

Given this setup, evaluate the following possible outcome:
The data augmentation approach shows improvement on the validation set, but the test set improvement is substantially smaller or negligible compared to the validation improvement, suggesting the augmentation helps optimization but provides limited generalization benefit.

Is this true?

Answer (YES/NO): YES